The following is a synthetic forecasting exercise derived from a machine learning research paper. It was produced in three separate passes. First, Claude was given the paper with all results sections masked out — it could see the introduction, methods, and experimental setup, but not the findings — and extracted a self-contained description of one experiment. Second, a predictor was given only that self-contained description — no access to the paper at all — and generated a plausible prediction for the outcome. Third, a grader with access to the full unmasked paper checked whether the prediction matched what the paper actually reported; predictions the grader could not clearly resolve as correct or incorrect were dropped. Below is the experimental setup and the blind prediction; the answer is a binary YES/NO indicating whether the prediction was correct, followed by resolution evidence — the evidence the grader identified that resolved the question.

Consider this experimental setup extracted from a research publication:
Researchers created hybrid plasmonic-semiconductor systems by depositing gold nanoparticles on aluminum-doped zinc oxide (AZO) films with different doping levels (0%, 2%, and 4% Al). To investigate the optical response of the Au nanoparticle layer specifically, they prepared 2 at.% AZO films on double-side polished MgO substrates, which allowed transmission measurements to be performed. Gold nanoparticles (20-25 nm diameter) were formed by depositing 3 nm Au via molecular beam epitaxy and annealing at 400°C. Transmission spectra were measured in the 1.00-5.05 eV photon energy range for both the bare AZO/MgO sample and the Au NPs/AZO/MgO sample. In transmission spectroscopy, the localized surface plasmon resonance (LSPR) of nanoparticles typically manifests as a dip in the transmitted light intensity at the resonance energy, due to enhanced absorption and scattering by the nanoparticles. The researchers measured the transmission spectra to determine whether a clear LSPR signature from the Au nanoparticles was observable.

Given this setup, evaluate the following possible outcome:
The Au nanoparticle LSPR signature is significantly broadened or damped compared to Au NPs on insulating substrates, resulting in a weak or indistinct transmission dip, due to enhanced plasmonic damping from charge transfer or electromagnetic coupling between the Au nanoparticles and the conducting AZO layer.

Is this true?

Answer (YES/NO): NO